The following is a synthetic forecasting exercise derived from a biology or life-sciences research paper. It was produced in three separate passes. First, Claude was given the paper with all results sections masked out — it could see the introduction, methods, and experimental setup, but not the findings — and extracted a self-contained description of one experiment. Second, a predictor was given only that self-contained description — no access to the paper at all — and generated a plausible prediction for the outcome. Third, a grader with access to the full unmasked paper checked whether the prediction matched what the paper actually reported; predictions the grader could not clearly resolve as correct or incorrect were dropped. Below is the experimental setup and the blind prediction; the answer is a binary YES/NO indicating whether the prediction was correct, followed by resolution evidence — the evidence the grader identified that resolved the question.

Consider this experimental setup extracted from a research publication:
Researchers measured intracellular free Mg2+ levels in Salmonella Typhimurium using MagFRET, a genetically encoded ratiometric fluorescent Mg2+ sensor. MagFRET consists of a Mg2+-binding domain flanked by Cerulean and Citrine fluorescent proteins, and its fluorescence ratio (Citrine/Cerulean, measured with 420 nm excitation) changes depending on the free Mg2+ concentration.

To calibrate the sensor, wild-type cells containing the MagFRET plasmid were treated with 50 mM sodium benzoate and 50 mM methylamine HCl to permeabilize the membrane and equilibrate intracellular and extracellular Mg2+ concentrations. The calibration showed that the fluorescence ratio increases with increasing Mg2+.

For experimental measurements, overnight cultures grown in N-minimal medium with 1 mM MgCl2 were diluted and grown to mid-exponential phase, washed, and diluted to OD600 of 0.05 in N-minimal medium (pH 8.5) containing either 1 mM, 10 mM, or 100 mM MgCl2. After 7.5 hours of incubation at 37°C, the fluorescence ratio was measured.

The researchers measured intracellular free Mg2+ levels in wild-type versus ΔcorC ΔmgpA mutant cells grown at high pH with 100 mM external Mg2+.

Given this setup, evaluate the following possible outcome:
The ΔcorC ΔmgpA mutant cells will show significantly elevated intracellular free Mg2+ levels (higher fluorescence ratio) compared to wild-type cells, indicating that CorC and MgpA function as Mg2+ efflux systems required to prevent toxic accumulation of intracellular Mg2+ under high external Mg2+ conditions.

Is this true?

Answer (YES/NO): NO